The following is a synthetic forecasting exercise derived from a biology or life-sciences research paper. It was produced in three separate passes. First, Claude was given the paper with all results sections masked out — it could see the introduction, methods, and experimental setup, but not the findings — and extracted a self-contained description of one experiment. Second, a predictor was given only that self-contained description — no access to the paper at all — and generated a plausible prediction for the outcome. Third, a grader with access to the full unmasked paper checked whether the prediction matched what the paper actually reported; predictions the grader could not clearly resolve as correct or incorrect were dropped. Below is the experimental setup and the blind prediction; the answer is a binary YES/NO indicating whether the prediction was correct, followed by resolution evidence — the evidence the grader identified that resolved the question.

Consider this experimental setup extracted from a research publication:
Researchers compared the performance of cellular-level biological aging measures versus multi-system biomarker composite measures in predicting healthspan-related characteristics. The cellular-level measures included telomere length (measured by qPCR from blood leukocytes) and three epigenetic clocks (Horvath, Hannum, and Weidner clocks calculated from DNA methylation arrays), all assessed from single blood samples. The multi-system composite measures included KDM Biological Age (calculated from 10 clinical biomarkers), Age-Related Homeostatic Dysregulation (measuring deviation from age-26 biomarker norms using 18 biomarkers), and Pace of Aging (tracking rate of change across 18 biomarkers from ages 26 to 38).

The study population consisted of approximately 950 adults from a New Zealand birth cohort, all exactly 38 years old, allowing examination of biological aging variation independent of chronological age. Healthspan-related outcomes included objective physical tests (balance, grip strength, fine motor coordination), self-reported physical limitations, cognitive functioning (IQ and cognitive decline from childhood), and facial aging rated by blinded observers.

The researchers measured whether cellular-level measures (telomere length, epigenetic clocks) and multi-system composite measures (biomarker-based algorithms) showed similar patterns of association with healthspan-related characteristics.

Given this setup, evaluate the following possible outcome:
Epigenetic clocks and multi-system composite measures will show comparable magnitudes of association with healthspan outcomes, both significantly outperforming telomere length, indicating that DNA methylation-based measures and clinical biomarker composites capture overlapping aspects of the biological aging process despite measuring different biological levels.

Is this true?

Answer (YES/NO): NO